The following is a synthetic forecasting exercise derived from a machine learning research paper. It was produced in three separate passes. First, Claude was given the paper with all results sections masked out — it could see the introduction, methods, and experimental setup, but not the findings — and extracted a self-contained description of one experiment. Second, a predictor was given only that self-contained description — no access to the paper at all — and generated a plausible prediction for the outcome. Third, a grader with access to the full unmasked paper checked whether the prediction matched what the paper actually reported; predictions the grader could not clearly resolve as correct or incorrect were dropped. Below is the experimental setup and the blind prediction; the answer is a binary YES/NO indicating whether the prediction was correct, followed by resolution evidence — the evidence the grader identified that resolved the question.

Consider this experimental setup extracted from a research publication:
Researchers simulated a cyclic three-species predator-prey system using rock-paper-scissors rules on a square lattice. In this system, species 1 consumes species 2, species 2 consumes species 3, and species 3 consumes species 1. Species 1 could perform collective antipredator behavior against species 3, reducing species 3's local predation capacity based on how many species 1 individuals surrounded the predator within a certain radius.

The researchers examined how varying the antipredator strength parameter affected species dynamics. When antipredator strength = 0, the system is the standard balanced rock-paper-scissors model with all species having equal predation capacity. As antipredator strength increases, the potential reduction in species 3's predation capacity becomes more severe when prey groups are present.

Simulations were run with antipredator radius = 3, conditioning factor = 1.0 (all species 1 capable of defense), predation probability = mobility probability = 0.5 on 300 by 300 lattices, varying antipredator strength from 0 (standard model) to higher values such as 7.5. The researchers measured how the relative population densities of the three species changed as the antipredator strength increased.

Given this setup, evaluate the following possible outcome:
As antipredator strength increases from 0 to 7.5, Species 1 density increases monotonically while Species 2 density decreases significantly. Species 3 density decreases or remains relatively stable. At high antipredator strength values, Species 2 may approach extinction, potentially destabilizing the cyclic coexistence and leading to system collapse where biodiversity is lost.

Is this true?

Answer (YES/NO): NO